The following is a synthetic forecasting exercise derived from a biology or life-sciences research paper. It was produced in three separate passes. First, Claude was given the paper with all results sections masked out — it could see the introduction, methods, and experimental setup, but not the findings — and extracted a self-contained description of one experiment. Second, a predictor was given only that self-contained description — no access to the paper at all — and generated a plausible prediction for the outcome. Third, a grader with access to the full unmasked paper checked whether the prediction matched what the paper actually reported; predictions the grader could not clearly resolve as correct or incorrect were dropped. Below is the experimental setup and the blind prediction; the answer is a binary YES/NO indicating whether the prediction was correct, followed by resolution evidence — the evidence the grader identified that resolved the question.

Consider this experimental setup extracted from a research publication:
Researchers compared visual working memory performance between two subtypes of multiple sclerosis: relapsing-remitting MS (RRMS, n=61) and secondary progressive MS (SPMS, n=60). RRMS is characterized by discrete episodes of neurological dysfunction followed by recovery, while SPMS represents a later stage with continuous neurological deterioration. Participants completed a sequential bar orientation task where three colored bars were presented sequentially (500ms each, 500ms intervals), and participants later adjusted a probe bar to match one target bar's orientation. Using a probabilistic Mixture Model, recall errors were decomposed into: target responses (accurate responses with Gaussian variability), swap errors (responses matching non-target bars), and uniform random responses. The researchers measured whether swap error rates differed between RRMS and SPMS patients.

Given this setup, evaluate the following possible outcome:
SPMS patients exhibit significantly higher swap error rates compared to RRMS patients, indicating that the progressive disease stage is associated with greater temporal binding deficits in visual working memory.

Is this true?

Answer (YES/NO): NO